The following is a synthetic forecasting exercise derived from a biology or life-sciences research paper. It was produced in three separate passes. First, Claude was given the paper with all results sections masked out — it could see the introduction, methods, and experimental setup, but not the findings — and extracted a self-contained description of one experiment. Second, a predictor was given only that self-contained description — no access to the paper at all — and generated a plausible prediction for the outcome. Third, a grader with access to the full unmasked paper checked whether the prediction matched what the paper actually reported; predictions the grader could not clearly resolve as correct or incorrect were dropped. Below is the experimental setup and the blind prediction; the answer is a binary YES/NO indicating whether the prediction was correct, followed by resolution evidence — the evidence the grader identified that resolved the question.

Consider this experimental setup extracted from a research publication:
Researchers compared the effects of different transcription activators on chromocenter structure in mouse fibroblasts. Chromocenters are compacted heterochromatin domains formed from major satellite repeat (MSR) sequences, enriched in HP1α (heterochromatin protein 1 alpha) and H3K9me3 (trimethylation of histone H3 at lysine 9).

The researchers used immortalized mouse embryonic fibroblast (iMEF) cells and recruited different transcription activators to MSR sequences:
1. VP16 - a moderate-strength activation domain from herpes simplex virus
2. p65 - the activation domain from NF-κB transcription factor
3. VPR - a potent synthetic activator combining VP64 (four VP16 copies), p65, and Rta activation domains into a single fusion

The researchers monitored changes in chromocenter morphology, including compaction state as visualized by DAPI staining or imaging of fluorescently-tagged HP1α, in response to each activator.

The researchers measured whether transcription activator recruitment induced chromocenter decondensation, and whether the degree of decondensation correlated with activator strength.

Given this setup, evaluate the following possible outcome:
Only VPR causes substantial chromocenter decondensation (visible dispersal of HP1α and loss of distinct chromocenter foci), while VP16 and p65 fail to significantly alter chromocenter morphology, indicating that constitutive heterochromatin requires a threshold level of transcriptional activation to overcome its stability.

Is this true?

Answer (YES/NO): NO